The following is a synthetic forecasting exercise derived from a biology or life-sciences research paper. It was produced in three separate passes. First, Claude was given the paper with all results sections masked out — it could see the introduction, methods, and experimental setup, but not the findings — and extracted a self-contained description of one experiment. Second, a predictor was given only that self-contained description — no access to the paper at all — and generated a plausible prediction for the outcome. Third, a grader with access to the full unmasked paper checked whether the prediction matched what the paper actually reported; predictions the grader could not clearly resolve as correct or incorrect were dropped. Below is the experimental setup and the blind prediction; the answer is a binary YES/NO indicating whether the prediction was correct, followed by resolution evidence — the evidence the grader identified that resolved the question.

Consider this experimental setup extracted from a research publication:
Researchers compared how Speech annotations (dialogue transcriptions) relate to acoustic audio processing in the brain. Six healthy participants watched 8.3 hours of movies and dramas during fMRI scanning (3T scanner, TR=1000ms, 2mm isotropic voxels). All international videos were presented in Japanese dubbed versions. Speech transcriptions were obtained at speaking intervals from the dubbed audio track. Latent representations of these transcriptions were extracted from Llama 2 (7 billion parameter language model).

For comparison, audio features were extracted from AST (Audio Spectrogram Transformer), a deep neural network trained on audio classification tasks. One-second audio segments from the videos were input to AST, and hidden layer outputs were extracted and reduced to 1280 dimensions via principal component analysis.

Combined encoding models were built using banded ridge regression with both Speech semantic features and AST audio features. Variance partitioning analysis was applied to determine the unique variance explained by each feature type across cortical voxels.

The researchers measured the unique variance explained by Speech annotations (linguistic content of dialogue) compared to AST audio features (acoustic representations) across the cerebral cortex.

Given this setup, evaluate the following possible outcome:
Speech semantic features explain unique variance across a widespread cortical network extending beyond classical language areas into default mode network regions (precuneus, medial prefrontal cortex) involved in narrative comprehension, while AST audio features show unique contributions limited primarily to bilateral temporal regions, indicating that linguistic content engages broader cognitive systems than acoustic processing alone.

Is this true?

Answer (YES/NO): NO